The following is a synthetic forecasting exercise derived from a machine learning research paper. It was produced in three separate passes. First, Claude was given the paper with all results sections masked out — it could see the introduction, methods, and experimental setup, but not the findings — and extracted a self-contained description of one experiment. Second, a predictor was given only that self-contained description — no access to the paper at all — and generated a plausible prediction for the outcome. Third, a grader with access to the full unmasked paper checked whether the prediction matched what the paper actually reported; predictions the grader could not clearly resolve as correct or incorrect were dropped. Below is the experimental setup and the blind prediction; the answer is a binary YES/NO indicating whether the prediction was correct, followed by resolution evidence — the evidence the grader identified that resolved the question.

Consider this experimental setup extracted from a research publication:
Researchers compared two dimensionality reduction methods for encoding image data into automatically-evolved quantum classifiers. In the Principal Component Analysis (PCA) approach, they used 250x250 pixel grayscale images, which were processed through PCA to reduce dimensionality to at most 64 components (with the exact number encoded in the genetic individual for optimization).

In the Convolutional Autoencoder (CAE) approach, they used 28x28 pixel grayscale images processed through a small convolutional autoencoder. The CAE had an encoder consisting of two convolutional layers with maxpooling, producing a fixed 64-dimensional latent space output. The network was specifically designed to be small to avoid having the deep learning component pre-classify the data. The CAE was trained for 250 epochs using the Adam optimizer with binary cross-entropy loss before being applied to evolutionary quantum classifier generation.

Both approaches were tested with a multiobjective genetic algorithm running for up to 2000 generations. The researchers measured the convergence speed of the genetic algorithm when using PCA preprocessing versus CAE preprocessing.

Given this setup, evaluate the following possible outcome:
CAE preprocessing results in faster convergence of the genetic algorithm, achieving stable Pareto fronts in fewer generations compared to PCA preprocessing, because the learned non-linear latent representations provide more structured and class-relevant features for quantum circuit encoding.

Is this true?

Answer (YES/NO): YES